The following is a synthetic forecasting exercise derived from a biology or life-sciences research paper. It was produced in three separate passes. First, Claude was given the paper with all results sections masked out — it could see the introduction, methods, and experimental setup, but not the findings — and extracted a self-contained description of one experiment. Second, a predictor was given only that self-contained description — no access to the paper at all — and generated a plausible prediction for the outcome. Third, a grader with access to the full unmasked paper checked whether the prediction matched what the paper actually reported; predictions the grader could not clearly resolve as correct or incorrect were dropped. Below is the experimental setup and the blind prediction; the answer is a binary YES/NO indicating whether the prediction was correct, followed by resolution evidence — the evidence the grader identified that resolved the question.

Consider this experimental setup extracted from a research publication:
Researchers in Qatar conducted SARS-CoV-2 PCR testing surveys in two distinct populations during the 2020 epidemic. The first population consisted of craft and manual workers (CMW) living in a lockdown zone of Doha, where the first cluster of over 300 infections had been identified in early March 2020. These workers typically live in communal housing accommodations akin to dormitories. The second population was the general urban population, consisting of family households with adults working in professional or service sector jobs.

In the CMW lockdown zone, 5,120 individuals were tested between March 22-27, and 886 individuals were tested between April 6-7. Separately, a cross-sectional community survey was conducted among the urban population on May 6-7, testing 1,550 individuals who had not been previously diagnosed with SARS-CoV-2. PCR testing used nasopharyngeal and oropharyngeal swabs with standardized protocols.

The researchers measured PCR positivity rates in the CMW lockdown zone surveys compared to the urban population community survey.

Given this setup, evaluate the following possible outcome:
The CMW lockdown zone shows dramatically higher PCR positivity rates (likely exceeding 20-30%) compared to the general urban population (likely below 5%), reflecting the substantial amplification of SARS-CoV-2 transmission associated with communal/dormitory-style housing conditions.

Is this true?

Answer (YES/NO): NO